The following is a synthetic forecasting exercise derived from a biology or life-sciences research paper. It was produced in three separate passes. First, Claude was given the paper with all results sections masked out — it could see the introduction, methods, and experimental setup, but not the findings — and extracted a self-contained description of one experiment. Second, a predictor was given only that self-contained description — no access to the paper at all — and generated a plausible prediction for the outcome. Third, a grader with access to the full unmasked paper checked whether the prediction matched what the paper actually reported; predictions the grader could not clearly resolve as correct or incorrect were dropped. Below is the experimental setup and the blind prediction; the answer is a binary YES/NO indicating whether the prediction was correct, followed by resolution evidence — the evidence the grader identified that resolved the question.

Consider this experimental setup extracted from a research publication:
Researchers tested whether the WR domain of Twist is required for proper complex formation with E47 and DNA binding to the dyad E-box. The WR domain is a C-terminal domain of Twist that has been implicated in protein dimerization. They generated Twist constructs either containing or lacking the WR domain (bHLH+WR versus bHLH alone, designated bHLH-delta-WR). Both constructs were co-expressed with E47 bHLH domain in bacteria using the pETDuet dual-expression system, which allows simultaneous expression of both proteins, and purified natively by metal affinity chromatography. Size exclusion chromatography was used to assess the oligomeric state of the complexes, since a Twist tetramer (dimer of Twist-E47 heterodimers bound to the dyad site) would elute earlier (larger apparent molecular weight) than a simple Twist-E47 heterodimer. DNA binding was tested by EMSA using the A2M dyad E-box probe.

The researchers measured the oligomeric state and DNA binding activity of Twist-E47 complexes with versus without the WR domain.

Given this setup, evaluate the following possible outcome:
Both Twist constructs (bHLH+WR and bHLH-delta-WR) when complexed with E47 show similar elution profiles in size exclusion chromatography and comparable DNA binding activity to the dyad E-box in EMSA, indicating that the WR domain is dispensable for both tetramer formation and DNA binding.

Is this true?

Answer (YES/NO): NO